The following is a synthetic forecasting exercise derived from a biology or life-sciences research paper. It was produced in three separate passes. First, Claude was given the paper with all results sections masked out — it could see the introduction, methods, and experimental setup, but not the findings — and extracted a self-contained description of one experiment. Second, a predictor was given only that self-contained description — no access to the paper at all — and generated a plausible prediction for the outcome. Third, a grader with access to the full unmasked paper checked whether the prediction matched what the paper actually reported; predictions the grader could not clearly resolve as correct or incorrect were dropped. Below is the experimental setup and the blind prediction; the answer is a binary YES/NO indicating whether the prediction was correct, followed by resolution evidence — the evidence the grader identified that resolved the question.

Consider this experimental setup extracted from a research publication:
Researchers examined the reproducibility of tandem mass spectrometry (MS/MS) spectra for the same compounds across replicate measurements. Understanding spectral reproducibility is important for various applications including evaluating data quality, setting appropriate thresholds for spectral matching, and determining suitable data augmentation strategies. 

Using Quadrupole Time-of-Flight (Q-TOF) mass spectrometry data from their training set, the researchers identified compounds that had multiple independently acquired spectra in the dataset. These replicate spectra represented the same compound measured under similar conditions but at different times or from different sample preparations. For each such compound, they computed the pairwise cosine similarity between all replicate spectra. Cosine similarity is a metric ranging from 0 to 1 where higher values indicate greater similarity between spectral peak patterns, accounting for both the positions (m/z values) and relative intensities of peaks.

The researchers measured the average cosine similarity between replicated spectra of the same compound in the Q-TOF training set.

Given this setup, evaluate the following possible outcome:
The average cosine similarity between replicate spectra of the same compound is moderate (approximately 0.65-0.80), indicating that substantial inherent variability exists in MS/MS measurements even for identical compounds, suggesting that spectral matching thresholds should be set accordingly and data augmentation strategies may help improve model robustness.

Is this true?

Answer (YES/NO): NO